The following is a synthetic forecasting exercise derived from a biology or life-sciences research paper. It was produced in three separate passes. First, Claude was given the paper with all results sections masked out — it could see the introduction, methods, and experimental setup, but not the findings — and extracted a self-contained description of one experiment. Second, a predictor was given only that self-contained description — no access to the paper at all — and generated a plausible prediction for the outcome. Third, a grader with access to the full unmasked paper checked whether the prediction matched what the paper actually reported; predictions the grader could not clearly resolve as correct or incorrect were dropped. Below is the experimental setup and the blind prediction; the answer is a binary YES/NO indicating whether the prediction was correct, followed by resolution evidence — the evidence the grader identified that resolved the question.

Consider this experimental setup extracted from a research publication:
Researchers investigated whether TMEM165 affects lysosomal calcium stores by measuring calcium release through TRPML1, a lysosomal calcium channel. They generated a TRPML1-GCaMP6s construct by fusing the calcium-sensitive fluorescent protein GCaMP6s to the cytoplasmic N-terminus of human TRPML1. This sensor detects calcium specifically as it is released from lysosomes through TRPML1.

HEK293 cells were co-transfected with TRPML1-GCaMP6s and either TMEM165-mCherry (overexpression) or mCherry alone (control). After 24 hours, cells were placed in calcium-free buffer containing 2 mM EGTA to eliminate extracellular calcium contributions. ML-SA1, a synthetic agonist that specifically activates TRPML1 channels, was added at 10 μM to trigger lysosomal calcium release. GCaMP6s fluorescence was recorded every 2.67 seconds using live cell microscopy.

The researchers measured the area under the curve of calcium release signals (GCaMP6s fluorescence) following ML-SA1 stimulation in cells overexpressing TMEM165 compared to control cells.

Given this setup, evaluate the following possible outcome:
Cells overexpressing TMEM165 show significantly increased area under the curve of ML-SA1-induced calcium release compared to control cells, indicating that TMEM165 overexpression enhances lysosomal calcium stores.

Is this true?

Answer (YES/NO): YES